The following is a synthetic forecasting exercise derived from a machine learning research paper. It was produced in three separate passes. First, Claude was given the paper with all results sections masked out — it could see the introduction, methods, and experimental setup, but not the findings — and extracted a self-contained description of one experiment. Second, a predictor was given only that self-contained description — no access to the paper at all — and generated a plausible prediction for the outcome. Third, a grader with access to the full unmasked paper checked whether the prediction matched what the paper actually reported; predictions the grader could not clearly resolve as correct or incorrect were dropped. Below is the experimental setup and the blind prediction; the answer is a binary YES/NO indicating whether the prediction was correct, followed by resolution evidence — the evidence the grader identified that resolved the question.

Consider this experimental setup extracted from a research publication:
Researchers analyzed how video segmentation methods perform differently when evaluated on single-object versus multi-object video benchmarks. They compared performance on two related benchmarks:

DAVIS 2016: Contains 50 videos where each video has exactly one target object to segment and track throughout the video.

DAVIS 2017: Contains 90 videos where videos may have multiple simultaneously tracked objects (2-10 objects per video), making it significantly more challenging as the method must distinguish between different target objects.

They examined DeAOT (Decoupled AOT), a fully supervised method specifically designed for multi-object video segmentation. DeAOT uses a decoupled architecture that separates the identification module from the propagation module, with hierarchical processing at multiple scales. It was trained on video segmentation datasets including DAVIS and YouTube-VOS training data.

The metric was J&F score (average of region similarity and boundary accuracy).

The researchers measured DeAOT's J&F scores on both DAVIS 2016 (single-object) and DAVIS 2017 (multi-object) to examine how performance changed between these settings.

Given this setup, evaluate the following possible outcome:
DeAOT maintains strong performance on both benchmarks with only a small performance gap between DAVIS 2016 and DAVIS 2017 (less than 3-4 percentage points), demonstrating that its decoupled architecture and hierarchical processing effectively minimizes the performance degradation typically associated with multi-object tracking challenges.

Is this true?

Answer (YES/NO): NO